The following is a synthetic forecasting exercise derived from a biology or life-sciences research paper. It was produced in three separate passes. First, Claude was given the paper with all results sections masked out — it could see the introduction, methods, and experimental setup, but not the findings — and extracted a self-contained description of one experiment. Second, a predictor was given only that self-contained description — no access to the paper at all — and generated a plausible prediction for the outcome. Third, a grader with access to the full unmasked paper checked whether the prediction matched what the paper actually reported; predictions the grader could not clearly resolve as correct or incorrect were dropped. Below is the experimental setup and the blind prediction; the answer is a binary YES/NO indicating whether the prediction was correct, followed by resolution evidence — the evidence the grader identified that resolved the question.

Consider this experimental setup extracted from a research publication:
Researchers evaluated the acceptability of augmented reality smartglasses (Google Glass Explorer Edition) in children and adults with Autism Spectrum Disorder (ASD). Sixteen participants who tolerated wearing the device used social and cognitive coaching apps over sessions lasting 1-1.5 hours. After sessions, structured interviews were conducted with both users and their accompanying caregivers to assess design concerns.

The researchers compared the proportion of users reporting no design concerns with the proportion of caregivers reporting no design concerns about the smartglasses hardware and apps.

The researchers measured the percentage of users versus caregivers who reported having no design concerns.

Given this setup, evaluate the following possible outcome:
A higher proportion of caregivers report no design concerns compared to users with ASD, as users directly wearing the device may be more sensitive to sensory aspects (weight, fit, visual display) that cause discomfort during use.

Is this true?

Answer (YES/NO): YES